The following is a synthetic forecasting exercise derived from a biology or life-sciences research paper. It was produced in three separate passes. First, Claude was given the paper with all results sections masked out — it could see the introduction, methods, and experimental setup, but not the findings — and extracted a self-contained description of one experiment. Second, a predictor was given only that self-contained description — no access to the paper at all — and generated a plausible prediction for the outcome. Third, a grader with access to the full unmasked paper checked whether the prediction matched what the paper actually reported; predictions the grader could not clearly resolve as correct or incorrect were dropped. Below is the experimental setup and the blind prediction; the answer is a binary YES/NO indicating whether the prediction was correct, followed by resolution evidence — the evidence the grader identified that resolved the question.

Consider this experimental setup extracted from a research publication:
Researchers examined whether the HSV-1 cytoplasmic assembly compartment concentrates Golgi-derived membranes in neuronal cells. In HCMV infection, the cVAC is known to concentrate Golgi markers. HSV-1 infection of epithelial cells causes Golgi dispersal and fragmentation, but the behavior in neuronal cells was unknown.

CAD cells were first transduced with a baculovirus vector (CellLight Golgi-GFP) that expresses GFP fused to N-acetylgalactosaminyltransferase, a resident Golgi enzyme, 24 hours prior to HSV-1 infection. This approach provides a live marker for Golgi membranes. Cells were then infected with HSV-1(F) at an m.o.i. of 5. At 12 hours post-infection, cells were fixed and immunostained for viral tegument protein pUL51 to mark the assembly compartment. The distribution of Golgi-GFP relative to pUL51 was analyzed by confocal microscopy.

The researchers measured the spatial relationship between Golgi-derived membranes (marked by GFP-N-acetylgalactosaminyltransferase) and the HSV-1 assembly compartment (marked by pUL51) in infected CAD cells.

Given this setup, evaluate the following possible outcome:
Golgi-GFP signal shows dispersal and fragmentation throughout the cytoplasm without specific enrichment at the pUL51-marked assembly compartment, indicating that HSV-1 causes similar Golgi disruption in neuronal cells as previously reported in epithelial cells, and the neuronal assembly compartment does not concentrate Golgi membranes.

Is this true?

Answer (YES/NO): NO